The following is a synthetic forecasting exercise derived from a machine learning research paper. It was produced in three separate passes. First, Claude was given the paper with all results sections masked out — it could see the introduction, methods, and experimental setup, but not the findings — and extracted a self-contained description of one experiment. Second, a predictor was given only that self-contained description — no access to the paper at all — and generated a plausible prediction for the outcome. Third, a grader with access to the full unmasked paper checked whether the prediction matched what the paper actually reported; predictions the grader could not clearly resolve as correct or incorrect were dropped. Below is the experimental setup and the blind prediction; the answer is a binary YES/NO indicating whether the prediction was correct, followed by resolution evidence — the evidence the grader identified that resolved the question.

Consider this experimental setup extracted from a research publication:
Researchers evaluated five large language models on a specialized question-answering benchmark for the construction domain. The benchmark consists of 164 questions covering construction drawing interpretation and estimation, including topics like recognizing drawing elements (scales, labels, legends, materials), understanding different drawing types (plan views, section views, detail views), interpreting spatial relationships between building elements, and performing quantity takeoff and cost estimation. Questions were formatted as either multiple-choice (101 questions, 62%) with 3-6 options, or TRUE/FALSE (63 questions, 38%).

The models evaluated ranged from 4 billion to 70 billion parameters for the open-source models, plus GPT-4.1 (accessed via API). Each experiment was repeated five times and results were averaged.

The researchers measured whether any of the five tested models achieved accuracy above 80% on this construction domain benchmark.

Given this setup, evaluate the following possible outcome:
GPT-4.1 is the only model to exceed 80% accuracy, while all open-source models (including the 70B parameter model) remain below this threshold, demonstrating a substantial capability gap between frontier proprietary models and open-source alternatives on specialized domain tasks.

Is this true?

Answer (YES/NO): NO